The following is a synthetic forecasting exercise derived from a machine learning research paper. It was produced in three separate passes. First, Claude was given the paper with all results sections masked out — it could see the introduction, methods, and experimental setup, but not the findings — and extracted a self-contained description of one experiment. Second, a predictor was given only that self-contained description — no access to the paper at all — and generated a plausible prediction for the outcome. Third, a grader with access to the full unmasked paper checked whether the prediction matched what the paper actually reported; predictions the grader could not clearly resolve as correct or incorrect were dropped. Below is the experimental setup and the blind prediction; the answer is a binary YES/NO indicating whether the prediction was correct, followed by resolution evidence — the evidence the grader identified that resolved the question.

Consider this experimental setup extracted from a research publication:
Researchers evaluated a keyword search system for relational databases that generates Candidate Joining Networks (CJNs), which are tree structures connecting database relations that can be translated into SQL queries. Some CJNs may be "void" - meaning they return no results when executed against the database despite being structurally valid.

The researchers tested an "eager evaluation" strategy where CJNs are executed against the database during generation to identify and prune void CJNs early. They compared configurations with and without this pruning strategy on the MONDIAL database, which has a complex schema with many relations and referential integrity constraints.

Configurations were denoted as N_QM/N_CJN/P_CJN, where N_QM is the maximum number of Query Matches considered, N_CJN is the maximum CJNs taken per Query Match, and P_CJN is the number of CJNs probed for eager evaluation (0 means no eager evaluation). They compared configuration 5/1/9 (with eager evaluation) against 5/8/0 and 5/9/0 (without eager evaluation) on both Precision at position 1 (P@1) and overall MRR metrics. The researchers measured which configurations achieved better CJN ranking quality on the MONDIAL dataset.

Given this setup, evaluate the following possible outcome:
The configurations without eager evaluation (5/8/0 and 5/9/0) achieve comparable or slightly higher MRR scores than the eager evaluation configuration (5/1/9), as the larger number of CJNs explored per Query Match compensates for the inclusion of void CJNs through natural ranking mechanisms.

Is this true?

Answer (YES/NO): NO